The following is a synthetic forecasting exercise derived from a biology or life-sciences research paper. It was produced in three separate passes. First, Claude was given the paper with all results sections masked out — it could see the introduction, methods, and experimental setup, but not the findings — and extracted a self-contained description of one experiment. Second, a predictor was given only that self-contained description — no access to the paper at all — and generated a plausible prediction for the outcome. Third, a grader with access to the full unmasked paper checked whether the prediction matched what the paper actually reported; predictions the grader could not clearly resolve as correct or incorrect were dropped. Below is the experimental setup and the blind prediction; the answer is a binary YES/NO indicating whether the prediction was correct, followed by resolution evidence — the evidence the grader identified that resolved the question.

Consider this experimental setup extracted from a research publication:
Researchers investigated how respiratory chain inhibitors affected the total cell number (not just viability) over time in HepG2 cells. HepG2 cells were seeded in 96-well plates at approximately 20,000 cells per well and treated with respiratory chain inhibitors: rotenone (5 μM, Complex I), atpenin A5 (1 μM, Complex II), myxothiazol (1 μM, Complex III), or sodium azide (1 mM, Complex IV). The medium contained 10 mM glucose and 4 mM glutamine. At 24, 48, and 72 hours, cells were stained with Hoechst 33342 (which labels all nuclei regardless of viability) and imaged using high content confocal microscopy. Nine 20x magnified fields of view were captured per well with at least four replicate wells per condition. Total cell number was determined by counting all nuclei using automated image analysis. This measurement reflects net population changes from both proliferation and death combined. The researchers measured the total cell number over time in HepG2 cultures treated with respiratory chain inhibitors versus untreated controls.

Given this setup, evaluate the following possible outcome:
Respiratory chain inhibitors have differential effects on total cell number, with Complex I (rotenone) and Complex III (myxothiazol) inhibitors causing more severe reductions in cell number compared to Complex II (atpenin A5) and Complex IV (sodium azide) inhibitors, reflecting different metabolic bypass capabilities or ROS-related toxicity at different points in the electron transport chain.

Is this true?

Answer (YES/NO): NO